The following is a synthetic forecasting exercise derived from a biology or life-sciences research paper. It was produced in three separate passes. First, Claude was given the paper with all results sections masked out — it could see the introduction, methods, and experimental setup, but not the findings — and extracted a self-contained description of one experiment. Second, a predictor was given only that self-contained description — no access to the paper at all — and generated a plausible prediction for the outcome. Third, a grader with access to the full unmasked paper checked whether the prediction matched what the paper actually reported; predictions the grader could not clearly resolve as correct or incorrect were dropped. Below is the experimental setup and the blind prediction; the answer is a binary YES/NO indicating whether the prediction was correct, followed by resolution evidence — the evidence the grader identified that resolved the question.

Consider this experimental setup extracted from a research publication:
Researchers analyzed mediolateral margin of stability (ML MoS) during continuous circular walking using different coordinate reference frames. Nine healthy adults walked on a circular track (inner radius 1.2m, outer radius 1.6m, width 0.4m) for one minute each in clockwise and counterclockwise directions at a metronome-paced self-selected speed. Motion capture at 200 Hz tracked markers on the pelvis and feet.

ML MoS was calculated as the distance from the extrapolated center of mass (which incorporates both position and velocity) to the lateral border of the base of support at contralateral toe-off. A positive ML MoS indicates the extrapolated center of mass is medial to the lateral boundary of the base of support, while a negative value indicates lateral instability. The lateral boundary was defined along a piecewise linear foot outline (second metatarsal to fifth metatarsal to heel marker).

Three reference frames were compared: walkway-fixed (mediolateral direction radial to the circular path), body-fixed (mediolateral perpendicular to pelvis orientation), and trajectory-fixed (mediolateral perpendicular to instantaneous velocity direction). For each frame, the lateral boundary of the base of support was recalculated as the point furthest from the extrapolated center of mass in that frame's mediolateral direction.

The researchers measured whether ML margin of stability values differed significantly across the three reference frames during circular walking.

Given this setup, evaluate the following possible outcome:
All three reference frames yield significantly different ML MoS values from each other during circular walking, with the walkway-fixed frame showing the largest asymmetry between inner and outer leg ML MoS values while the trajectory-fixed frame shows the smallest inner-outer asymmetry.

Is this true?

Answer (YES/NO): NO